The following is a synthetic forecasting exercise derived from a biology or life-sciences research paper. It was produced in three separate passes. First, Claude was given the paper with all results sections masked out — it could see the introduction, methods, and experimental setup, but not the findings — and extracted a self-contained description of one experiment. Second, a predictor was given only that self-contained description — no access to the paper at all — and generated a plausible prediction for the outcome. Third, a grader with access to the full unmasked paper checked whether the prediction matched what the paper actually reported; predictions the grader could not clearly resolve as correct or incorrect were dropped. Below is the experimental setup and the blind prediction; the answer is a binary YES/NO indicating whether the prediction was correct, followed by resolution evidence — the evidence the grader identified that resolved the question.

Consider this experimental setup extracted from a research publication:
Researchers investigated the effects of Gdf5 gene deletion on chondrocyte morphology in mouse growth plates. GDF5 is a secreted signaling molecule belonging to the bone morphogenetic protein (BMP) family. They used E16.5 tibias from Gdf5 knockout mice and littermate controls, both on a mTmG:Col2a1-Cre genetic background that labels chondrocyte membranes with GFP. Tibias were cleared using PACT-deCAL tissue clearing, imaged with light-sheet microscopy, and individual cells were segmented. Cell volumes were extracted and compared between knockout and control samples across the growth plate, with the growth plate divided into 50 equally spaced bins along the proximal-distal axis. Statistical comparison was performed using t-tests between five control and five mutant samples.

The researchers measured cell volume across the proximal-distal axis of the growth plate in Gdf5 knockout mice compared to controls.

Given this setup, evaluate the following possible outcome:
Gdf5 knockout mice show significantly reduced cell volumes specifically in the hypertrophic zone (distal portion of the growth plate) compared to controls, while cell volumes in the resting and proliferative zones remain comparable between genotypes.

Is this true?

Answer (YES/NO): NO